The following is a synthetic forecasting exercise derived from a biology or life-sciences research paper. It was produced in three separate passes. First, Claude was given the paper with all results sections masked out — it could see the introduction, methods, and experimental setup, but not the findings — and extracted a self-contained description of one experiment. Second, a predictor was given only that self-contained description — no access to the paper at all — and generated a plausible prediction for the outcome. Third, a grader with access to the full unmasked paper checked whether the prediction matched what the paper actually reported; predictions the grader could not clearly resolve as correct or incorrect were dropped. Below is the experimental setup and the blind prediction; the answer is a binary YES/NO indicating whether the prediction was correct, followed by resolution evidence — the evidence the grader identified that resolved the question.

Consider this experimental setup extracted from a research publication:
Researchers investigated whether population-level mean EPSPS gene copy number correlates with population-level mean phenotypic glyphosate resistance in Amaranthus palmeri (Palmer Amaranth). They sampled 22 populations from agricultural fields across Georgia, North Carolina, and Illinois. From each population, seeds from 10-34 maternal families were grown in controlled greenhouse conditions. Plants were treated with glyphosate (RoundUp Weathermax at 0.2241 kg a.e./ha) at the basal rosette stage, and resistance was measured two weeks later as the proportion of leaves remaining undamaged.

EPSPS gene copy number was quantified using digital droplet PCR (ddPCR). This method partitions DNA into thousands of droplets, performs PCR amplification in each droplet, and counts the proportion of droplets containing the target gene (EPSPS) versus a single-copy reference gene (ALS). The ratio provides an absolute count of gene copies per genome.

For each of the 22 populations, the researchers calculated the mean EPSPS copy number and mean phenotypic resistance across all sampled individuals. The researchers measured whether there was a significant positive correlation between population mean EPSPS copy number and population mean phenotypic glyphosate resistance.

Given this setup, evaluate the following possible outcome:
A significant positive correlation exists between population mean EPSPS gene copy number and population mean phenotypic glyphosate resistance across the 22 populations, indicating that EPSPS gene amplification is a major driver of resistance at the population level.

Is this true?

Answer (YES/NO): YES